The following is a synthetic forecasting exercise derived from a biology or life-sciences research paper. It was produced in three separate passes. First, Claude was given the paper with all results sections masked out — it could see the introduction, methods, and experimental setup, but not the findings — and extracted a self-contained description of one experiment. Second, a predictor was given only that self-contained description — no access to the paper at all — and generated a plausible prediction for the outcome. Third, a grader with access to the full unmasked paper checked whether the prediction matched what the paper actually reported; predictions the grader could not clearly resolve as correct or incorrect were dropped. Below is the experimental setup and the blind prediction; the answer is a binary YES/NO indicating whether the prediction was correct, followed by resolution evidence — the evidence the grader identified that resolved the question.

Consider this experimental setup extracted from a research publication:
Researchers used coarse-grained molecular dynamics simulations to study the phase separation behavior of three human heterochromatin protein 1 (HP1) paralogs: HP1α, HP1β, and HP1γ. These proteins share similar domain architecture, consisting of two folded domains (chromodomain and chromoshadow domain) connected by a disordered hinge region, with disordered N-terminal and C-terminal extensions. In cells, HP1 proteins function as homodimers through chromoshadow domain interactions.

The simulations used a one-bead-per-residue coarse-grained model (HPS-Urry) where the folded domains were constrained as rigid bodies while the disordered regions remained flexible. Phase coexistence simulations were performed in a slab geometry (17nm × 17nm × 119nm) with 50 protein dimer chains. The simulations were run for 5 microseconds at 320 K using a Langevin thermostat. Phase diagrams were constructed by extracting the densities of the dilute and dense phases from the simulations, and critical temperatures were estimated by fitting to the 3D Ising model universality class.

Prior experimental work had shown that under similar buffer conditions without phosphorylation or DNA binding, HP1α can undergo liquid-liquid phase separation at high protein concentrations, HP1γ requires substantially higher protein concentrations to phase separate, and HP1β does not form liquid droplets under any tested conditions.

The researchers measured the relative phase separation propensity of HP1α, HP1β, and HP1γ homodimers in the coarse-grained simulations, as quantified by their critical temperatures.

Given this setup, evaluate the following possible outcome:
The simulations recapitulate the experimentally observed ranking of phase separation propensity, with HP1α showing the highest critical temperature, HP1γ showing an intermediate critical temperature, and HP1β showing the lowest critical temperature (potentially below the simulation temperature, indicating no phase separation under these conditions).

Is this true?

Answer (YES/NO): YES